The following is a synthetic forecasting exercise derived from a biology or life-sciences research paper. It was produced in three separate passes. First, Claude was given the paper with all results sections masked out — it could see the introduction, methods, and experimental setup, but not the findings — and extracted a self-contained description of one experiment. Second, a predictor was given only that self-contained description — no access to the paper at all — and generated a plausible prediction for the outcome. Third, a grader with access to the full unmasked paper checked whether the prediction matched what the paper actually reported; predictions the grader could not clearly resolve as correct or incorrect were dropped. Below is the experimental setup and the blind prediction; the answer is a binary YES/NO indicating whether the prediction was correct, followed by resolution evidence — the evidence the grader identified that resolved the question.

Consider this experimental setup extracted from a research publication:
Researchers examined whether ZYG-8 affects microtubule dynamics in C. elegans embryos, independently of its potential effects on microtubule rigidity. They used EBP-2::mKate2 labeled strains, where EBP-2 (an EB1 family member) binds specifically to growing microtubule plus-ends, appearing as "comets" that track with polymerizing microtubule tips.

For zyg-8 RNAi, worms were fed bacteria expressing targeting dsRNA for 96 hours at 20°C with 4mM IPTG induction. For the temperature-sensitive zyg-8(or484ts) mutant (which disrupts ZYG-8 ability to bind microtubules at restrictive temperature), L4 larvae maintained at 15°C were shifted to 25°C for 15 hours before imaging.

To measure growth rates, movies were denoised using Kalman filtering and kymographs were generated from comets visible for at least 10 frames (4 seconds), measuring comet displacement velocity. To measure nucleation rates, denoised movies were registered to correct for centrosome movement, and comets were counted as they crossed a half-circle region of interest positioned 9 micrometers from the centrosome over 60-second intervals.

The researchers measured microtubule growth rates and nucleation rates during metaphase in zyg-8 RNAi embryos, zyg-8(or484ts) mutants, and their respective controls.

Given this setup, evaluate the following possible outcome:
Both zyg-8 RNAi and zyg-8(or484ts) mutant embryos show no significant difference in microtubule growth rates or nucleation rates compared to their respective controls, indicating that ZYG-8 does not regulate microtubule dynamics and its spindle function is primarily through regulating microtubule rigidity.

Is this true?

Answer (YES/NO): NO